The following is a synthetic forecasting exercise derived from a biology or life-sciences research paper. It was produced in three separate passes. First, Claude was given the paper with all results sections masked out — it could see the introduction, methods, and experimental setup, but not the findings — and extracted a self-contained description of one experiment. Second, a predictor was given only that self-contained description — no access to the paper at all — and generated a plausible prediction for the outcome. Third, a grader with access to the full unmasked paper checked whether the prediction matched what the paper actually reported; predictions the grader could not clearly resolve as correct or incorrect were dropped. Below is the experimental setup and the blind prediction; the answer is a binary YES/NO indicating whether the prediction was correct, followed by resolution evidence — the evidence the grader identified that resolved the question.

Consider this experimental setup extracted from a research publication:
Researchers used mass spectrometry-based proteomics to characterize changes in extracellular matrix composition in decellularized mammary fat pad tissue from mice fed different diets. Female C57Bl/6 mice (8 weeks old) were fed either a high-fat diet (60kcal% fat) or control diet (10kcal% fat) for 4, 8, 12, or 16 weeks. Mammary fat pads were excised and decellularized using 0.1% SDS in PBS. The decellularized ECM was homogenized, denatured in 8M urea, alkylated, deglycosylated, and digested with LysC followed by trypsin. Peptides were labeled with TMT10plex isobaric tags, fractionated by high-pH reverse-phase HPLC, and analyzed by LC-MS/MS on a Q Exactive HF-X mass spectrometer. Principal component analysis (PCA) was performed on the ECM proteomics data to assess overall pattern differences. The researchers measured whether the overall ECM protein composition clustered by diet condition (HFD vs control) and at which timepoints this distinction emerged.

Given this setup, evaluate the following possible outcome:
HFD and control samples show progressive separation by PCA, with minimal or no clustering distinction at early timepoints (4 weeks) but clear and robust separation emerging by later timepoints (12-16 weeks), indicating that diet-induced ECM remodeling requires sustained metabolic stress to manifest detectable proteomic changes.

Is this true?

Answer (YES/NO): NO